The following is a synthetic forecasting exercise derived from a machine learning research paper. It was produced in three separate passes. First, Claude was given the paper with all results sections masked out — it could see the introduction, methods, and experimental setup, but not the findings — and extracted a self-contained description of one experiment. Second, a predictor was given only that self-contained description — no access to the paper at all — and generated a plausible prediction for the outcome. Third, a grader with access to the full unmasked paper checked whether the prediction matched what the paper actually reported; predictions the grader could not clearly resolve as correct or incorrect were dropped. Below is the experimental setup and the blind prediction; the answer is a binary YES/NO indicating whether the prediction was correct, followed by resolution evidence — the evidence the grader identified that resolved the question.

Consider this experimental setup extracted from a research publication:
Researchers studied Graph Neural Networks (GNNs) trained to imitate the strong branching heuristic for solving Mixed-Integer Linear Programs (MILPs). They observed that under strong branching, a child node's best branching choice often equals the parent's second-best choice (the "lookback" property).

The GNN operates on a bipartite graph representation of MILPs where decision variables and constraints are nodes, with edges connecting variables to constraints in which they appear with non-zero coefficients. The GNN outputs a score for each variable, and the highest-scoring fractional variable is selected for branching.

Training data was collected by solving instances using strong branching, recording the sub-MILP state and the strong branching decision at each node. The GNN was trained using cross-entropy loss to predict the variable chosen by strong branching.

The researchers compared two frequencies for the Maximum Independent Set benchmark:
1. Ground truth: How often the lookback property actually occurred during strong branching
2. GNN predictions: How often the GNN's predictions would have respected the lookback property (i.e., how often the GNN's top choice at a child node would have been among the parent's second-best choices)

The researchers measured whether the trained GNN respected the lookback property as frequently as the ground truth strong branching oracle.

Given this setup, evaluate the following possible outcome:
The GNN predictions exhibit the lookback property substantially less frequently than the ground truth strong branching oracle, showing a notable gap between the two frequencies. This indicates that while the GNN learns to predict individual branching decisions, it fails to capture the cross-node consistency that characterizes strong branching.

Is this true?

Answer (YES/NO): YES